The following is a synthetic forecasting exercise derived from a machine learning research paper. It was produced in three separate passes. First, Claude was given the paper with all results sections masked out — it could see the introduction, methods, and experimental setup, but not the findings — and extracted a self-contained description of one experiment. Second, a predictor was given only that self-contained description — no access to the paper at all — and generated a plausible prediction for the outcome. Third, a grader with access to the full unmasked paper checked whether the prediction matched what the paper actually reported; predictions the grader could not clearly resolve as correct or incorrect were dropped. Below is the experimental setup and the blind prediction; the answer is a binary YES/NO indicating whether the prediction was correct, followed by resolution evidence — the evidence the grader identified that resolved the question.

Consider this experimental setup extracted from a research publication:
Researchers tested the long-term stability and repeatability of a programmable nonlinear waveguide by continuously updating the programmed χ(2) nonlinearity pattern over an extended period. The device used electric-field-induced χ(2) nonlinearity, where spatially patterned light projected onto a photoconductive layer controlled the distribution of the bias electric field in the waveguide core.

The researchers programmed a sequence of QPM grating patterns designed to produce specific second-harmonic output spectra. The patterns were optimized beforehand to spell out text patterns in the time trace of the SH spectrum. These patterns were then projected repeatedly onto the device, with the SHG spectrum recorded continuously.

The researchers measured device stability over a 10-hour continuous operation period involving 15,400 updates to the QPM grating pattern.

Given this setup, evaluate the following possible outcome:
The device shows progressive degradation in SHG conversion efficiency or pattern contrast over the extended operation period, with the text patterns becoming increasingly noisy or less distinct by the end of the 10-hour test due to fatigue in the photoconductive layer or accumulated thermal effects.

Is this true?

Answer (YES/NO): NO